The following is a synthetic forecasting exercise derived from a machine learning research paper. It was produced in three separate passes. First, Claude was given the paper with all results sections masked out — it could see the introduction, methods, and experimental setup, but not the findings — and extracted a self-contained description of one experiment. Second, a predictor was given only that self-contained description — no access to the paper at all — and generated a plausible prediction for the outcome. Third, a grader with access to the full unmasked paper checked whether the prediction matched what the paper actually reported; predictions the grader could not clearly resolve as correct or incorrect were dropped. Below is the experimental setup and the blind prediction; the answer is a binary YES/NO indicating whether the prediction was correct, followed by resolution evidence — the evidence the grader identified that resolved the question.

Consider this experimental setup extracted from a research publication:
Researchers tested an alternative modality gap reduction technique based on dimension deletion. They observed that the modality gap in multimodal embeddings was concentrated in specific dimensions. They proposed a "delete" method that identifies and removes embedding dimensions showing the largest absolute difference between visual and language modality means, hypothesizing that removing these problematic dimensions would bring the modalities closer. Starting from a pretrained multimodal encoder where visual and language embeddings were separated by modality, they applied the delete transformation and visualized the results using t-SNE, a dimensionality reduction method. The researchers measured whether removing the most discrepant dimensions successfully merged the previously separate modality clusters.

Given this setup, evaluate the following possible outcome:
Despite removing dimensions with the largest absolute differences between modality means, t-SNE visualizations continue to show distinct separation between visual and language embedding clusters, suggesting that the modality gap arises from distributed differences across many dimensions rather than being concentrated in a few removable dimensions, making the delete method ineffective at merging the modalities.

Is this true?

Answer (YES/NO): NO